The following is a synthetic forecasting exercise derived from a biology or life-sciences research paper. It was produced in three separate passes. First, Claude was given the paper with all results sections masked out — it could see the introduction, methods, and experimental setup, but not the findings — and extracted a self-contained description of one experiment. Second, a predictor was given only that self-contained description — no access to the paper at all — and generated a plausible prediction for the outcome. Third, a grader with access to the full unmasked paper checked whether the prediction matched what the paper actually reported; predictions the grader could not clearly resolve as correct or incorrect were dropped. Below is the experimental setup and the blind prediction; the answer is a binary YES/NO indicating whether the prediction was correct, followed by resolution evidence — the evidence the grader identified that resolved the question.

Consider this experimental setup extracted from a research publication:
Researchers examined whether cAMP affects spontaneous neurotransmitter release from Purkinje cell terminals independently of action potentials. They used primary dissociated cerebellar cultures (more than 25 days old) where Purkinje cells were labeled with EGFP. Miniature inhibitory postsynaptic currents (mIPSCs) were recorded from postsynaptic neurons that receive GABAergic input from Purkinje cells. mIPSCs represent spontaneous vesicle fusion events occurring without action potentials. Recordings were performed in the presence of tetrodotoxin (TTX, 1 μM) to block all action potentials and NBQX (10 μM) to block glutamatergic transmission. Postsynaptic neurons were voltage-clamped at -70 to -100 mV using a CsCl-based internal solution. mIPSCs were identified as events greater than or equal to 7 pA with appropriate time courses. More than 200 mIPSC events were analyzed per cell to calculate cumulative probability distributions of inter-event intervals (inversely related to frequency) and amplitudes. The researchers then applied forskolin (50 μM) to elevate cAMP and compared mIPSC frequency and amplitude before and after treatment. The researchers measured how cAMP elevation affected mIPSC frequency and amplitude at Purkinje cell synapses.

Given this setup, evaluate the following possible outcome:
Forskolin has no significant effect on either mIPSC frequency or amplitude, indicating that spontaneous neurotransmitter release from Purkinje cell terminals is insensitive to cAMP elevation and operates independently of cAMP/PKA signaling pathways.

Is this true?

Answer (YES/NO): NO